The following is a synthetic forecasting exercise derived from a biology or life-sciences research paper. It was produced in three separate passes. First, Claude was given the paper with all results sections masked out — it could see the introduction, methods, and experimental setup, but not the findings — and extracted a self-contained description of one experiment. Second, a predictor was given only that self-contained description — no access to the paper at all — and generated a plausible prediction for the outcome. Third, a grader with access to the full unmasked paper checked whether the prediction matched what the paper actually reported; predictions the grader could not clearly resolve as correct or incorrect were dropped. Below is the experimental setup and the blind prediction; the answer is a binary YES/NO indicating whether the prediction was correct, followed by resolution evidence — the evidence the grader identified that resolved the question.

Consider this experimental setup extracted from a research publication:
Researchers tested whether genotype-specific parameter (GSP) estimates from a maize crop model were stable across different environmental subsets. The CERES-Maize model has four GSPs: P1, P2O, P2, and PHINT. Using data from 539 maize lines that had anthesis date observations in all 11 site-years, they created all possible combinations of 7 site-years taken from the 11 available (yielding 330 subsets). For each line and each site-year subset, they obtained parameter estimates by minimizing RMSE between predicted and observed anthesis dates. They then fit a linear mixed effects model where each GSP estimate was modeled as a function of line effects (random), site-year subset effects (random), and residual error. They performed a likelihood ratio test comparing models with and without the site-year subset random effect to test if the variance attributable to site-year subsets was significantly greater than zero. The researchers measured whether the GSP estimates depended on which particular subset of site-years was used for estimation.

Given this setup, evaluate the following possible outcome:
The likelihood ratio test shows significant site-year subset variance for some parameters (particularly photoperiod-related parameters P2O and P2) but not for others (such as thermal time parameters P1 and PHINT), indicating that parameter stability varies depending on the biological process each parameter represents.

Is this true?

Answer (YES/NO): NO